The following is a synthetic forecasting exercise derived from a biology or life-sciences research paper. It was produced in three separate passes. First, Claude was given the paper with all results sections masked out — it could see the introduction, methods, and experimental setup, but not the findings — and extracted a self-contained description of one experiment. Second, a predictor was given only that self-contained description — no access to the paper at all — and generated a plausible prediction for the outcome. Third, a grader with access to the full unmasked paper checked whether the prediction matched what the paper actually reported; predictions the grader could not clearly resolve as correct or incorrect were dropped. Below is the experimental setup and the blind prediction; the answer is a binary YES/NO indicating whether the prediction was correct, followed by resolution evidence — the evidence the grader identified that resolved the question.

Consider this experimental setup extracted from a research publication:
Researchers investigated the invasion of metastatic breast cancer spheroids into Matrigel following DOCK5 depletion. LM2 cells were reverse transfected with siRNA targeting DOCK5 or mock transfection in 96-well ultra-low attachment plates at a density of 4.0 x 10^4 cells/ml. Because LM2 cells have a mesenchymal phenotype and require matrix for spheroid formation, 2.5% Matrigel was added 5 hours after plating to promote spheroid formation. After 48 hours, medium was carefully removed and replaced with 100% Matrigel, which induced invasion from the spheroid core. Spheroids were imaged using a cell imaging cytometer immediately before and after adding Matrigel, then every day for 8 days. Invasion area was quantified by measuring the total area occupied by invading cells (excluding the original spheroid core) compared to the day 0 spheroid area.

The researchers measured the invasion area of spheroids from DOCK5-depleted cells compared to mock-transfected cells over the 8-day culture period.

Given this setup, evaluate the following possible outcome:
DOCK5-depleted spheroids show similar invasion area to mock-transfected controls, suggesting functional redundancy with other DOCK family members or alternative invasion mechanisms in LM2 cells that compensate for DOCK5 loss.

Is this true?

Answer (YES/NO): NO